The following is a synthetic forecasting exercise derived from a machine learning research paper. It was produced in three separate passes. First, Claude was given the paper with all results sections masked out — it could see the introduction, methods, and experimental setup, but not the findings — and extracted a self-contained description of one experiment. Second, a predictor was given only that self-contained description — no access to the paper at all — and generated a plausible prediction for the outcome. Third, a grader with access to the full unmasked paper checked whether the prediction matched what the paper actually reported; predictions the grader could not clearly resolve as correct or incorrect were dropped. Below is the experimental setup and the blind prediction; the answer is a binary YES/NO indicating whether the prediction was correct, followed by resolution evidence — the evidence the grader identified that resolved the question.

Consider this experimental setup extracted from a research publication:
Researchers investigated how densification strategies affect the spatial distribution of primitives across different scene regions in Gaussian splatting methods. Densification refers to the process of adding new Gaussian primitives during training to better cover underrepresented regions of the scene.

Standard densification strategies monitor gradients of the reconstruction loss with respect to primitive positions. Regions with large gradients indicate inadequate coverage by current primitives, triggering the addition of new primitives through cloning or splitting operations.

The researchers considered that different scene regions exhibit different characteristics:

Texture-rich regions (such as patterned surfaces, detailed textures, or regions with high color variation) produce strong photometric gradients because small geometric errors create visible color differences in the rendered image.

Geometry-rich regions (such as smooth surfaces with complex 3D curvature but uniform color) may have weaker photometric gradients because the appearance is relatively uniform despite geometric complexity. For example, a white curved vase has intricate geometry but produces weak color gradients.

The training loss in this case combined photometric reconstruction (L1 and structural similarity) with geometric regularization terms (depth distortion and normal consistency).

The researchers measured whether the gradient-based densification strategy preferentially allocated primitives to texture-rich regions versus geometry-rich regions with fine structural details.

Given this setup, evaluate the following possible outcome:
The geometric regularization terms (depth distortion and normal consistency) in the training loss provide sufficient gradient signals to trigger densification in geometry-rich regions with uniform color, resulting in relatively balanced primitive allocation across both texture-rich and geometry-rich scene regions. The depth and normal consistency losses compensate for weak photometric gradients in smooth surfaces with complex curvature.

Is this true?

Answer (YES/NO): NO